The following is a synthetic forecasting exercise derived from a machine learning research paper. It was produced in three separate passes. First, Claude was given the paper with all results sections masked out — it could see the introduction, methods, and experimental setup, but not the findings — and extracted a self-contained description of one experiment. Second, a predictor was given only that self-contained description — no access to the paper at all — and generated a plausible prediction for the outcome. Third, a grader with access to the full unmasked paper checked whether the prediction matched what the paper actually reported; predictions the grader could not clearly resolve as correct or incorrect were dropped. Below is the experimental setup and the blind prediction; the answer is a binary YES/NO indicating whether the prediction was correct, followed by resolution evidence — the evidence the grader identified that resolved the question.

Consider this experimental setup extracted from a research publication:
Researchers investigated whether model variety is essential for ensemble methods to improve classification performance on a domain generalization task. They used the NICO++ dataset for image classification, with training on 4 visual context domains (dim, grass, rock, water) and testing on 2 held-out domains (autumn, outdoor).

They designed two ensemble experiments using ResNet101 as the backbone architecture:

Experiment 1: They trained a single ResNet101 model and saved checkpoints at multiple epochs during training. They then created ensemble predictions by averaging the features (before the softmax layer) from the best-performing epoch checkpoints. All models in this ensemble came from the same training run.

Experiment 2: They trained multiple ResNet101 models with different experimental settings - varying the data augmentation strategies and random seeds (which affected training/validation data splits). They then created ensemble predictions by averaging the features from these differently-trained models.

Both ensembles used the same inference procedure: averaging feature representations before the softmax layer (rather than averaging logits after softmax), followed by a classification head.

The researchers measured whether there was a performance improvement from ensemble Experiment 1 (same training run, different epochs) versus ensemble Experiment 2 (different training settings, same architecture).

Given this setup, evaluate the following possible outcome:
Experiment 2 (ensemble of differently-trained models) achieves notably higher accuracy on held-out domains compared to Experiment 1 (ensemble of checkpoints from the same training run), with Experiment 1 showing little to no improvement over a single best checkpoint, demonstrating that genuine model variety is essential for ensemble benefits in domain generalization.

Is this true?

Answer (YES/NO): YES